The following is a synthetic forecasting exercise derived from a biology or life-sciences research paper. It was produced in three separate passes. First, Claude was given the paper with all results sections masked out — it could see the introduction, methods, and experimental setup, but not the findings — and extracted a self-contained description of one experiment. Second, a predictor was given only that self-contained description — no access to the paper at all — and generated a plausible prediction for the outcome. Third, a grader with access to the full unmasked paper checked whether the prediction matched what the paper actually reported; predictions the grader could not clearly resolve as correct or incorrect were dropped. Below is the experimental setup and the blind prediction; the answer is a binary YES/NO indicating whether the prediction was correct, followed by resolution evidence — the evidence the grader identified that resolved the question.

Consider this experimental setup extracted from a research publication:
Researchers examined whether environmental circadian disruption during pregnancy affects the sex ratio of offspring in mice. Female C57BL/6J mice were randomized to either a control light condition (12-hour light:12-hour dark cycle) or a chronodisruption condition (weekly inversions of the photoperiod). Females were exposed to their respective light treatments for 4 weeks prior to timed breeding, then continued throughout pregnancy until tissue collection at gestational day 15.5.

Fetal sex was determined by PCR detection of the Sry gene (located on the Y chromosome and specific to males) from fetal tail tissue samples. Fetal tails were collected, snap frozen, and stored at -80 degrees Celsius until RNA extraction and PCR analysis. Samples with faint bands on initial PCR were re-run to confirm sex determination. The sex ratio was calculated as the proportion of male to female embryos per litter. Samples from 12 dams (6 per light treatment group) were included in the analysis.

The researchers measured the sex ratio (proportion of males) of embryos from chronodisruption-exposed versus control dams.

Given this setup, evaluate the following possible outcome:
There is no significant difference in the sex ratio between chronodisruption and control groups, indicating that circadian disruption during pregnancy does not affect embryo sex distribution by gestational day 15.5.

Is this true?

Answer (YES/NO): YES